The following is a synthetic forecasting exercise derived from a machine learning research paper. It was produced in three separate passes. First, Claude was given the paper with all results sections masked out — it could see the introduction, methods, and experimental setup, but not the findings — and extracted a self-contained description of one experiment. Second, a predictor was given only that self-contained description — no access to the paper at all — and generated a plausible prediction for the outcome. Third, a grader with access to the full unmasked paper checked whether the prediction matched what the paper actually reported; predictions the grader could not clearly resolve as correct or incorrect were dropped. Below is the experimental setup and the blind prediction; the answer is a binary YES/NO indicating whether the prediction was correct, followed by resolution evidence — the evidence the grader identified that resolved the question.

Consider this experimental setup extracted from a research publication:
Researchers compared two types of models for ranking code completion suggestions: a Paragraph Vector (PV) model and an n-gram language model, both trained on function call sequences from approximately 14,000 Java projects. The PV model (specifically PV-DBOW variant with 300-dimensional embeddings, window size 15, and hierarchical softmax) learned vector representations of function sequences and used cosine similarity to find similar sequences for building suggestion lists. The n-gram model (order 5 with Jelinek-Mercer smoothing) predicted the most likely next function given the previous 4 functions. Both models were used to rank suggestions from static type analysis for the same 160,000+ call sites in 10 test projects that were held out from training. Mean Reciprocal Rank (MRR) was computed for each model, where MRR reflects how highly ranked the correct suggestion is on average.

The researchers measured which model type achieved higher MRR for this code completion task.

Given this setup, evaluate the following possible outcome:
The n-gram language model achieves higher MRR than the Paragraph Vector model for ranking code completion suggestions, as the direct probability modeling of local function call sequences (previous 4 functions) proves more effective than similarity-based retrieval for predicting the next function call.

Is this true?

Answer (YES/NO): NO